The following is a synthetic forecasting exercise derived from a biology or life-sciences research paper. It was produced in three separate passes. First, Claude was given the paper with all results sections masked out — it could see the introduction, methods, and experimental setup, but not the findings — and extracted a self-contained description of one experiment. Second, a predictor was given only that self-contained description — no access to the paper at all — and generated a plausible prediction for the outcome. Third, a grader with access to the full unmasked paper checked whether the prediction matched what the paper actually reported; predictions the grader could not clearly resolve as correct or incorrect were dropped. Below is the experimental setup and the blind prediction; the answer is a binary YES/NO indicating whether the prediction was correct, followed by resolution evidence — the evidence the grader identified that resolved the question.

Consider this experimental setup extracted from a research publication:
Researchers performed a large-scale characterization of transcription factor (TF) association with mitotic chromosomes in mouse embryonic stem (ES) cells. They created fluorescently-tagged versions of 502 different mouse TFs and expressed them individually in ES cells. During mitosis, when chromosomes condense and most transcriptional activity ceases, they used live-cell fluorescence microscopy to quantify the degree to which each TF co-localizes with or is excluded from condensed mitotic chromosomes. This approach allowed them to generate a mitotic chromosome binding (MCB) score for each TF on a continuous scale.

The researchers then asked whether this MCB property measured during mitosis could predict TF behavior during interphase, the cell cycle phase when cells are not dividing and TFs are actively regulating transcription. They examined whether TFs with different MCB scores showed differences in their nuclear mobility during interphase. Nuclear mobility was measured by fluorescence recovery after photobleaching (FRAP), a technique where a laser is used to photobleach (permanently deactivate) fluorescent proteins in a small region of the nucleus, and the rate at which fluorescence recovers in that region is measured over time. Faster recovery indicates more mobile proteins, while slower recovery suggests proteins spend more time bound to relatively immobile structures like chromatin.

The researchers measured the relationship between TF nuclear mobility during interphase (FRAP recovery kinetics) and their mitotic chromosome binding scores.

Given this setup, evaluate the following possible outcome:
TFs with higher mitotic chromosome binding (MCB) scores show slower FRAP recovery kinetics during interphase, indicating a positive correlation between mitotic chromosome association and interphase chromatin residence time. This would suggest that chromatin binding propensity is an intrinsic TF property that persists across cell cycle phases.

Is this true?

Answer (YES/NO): YES